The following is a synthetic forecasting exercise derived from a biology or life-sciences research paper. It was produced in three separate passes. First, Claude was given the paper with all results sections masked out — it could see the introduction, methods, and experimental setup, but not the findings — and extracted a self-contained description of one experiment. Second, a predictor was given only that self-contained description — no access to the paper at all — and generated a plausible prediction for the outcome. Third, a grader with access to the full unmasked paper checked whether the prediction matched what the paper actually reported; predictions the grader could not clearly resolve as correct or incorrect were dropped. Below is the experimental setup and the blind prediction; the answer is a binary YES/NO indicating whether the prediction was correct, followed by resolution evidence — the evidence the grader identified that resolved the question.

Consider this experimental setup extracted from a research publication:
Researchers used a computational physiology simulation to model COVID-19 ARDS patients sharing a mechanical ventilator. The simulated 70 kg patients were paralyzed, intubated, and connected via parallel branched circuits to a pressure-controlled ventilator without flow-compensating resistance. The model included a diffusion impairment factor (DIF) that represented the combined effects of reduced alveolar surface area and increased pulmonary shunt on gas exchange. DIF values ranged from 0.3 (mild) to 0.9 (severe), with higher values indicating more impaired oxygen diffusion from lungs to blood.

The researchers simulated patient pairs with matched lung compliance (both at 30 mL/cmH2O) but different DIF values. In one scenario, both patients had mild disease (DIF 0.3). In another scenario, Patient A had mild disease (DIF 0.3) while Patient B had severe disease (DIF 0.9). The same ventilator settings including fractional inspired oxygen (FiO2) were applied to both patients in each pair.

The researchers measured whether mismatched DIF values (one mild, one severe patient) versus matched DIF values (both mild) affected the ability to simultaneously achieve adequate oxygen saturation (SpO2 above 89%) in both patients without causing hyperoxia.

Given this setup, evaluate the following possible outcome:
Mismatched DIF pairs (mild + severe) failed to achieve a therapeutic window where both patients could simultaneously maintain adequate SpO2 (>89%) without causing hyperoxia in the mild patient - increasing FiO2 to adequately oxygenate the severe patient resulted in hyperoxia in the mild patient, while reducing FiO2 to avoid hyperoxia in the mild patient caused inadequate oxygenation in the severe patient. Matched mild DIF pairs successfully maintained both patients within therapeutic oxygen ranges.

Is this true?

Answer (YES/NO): NO